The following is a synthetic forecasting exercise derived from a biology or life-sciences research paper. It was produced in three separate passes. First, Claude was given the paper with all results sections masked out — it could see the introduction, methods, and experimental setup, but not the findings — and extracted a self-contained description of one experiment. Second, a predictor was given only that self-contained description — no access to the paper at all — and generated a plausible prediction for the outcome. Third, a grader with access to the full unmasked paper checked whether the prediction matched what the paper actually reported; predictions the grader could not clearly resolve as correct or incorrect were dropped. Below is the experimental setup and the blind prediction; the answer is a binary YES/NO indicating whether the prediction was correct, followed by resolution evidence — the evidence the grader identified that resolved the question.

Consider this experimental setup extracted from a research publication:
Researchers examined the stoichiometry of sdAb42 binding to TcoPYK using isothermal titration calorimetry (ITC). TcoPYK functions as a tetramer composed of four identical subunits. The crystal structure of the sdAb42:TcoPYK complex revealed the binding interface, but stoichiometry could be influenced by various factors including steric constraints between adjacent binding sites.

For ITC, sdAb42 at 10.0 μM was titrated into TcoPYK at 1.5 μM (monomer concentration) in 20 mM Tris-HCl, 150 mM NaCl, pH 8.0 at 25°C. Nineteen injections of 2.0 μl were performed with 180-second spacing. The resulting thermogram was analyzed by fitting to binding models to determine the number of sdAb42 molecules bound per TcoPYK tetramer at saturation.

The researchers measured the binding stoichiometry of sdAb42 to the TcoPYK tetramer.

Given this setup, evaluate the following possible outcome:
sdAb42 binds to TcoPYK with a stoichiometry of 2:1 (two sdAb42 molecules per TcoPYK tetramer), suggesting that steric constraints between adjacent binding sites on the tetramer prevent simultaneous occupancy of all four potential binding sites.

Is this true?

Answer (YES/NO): NO